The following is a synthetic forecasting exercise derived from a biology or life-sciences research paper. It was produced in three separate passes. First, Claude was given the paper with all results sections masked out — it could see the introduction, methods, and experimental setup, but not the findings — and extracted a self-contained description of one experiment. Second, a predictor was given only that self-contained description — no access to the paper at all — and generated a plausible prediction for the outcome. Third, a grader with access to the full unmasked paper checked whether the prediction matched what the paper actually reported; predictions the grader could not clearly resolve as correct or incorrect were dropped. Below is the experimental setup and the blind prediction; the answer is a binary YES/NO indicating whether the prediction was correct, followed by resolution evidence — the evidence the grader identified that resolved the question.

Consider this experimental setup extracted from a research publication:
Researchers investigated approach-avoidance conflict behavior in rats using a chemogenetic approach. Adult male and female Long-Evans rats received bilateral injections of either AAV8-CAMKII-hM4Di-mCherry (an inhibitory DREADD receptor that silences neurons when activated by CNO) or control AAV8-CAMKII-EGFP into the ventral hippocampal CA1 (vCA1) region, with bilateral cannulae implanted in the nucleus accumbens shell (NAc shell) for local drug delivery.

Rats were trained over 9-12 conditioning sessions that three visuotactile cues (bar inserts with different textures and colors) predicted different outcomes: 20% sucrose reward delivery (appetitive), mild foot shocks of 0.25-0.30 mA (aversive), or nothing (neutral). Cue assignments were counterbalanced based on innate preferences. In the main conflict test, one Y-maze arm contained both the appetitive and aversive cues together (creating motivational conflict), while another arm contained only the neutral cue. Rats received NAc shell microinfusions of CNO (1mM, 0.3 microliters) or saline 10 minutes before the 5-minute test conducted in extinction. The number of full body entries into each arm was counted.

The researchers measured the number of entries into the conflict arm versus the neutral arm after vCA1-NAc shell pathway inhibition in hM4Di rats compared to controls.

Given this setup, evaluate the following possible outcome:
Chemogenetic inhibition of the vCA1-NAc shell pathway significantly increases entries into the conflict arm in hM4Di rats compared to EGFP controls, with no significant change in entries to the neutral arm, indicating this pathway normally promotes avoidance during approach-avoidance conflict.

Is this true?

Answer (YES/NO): NO